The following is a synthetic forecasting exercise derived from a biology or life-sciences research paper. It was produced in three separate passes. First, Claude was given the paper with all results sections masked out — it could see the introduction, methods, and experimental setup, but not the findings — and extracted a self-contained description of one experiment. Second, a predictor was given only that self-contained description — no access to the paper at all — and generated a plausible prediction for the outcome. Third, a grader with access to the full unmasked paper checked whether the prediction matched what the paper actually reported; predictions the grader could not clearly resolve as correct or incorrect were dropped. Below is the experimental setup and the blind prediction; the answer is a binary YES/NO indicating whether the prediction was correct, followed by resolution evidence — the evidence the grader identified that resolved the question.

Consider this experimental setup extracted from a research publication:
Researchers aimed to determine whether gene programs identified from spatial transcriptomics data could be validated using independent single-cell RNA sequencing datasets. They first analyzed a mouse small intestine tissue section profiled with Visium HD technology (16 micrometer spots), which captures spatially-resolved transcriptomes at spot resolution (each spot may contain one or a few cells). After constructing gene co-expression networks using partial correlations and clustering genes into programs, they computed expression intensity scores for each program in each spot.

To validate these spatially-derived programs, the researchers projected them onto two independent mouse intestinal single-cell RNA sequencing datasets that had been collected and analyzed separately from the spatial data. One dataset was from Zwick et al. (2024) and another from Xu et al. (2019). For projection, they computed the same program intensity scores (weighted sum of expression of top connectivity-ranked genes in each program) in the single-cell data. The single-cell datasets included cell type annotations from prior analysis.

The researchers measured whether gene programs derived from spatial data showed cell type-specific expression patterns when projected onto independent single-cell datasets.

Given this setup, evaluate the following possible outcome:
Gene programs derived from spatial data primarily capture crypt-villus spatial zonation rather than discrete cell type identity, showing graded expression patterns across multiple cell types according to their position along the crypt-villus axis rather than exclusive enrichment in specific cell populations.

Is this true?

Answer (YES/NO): NO